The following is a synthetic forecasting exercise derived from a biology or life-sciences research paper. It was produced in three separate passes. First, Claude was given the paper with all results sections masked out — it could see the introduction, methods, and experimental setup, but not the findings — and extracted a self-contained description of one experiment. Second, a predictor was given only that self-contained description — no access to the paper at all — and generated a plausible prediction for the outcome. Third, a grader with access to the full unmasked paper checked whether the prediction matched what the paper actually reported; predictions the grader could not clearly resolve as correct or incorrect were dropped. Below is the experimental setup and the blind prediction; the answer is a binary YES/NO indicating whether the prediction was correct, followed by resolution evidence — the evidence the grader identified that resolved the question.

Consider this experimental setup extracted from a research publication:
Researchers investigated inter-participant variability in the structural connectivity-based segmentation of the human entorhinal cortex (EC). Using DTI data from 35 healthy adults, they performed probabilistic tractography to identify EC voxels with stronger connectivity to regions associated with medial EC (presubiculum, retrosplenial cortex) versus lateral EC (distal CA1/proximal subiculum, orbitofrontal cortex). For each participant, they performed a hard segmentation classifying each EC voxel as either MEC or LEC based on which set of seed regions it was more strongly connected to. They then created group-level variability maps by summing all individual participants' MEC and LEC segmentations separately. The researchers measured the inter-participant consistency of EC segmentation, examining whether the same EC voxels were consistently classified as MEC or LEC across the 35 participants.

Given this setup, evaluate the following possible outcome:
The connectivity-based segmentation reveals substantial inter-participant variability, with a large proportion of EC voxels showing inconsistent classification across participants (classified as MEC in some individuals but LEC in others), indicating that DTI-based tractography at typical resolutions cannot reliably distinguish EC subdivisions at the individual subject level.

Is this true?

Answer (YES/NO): NO